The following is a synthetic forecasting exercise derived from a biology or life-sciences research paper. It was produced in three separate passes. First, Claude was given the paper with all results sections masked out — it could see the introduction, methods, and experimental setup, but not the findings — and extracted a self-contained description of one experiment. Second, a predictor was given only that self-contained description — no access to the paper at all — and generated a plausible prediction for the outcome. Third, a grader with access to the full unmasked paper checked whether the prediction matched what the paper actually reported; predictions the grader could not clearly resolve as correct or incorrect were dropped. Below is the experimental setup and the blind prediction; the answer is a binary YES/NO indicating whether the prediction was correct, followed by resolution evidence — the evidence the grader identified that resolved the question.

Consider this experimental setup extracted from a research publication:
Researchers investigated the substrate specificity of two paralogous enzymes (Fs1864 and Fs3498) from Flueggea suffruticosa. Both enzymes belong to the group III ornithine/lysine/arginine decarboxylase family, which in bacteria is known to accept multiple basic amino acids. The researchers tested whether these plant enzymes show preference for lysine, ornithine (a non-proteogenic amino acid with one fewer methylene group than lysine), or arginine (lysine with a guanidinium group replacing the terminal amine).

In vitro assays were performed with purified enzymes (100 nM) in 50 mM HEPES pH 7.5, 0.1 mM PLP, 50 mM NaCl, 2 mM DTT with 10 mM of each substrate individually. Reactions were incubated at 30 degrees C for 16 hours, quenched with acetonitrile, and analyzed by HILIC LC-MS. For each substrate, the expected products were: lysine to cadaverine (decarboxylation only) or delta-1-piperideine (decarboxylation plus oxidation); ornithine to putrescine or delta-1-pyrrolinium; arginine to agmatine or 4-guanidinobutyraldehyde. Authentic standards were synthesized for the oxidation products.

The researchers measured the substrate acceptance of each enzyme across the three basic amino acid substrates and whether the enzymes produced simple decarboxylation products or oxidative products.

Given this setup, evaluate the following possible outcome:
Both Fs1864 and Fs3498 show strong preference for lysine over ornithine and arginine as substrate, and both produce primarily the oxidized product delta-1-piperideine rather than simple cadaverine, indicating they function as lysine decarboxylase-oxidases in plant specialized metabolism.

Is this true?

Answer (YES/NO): NO